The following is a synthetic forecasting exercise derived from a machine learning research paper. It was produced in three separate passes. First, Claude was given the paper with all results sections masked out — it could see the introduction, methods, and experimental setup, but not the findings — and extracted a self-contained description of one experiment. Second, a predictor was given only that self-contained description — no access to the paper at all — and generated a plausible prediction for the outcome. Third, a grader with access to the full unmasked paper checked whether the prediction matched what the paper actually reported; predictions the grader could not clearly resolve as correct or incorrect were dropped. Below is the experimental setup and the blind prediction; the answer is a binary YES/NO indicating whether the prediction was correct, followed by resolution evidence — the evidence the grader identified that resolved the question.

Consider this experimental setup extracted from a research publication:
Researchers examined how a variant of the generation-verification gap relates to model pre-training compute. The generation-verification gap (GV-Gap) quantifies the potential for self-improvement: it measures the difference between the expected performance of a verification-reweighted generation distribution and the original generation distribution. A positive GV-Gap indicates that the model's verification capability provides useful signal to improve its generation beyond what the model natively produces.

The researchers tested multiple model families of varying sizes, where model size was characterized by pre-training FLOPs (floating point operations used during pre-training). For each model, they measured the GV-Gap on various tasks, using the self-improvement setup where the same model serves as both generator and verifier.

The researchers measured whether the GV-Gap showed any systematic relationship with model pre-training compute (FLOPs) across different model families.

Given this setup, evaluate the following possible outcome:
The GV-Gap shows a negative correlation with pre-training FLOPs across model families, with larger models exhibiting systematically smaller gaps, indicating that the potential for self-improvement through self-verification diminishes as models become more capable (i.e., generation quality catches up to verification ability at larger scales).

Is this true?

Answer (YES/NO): NO